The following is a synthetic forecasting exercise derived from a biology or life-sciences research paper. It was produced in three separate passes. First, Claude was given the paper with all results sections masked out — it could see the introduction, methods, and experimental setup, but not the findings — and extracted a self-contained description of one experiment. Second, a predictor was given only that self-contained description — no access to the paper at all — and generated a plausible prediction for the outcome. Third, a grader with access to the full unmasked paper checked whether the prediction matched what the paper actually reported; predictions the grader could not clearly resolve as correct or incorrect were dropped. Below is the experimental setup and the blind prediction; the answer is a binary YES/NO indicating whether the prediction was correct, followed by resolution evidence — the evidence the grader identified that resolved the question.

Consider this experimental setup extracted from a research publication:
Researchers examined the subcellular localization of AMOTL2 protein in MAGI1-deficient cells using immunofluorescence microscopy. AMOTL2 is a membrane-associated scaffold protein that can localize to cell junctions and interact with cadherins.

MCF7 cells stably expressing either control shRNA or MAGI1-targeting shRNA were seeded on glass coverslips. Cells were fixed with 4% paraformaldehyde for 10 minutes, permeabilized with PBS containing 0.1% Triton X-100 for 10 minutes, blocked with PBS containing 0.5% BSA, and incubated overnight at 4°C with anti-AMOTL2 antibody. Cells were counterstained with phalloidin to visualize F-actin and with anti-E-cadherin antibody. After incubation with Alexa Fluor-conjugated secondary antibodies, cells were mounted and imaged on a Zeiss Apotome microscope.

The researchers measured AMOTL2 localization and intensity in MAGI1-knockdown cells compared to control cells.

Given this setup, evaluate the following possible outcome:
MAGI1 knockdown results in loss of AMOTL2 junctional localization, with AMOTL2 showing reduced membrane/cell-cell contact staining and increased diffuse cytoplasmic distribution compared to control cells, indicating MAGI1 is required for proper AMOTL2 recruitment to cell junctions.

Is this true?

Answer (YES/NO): NO